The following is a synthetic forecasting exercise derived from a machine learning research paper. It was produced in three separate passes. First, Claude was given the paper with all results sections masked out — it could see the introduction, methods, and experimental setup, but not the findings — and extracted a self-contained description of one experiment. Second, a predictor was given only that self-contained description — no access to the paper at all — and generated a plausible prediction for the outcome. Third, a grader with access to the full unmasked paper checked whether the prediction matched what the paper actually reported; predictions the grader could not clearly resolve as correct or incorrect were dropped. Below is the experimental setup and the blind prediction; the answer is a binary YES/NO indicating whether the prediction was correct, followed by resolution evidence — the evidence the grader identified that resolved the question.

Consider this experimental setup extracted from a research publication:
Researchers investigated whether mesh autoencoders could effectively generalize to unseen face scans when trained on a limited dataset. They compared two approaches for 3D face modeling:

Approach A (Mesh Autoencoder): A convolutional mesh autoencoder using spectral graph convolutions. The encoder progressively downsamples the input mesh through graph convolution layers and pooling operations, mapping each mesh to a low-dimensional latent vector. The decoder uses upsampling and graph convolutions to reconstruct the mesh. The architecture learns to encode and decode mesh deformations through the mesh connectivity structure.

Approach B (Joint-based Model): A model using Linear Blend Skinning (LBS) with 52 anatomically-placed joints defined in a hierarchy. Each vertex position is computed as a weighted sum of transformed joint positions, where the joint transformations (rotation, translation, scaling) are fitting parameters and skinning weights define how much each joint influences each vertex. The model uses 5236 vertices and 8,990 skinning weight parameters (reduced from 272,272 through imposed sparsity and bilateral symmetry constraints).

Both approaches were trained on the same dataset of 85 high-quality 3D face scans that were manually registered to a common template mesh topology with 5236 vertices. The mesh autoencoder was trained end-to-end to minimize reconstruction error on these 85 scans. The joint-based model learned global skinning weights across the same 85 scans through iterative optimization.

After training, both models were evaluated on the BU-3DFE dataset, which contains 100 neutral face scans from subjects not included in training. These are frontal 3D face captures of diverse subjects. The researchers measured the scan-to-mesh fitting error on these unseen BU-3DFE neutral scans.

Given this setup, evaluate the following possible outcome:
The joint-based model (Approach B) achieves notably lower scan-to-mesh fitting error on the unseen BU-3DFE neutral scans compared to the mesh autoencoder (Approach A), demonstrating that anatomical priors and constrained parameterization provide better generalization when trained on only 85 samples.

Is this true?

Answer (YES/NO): YES